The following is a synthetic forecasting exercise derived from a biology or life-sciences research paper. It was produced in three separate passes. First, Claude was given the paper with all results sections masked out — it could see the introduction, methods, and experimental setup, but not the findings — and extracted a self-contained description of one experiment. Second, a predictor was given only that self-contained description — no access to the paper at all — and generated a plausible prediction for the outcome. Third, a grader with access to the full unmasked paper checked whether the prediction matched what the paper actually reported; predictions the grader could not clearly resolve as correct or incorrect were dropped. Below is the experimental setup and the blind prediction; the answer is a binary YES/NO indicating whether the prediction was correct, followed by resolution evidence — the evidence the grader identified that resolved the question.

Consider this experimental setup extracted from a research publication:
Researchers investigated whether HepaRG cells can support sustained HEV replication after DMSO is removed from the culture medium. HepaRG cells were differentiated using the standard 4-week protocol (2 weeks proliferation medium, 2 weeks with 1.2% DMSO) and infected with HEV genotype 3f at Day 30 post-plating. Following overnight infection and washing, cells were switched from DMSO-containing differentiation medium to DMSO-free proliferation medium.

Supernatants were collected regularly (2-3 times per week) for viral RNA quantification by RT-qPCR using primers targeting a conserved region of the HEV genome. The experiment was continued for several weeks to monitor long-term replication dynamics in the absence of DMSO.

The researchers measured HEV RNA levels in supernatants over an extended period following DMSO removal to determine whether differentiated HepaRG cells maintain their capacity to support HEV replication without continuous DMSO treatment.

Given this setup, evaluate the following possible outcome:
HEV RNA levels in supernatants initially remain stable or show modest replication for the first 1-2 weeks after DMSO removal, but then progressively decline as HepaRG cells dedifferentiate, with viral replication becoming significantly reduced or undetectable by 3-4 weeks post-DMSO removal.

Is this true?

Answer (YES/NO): NO